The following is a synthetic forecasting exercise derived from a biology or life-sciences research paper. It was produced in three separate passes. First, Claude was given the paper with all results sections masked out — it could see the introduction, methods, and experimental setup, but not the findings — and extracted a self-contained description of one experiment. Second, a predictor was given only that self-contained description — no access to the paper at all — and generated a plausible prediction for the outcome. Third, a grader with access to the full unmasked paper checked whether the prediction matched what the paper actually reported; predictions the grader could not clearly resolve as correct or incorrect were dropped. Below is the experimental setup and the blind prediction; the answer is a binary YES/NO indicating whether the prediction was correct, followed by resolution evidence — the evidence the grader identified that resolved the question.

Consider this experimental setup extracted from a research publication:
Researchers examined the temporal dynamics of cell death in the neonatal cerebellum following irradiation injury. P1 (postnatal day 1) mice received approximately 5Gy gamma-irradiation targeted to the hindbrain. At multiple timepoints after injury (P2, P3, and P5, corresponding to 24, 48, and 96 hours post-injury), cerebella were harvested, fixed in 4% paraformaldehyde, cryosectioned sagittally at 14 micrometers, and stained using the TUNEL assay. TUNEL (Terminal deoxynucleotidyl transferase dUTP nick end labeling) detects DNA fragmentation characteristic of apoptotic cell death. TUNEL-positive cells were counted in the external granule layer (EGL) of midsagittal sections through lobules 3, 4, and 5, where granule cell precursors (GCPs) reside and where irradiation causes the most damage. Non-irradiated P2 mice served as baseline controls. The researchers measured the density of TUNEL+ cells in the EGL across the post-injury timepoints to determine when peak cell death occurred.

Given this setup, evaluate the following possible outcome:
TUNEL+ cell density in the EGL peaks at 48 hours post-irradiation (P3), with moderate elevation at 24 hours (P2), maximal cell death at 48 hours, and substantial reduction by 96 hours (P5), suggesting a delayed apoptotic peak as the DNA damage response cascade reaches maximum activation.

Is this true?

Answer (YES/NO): NO